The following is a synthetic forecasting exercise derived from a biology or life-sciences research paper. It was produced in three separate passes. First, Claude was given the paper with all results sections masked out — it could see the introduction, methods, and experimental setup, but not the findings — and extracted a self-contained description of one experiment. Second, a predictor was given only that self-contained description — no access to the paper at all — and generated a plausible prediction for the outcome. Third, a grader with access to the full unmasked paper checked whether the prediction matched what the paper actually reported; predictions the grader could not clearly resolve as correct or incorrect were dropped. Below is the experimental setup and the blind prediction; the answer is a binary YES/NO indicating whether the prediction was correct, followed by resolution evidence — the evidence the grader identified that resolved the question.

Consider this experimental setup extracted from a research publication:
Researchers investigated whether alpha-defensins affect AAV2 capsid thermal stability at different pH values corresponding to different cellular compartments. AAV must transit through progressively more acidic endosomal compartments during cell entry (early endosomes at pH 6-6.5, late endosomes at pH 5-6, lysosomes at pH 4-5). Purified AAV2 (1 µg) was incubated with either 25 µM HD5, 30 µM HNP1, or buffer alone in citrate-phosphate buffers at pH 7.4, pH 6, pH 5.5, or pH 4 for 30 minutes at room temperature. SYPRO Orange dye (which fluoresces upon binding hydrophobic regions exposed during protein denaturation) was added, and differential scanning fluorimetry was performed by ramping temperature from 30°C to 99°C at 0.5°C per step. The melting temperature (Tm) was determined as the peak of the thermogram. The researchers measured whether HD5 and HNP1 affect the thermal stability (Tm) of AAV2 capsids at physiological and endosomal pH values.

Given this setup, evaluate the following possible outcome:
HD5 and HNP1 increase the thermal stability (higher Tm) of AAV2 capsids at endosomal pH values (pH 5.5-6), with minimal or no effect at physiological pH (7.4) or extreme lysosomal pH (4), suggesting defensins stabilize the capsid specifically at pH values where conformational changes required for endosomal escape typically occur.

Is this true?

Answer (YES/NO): NO